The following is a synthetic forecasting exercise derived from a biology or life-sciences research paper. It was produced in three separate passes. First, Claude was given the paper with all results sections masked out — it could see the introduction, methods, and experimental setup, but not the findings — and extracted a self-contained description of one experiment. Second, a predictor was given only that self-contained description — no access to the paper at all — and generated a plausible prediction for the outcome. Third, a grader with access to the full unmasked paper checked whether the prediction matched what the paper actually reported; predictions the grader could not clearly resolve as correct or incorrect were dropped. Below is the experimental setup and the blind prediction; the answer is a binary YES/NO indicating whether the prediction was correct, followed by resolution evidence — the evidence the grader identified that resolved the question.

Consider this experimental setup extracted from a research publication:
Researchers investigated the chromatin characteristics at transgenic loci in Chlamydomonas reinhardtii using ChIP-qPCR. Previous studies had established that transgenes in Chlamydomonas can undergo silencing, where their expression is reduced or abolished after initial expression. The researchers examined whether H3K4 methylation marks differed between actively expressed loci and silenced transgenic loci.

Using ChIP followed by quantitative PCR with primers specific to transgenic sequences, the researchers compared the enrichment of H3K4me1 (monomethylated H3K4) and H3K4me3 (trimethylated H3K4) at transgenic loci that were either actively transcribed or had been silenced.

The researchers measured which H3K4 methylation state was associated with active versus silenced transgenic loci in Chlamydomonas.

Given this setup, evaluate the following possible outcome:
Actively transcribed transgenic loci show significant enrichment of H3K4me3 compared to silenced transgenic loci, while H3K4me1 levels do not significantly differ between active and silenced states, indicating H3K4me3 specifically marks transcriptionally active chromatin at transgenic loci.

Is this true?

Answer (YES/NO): NO